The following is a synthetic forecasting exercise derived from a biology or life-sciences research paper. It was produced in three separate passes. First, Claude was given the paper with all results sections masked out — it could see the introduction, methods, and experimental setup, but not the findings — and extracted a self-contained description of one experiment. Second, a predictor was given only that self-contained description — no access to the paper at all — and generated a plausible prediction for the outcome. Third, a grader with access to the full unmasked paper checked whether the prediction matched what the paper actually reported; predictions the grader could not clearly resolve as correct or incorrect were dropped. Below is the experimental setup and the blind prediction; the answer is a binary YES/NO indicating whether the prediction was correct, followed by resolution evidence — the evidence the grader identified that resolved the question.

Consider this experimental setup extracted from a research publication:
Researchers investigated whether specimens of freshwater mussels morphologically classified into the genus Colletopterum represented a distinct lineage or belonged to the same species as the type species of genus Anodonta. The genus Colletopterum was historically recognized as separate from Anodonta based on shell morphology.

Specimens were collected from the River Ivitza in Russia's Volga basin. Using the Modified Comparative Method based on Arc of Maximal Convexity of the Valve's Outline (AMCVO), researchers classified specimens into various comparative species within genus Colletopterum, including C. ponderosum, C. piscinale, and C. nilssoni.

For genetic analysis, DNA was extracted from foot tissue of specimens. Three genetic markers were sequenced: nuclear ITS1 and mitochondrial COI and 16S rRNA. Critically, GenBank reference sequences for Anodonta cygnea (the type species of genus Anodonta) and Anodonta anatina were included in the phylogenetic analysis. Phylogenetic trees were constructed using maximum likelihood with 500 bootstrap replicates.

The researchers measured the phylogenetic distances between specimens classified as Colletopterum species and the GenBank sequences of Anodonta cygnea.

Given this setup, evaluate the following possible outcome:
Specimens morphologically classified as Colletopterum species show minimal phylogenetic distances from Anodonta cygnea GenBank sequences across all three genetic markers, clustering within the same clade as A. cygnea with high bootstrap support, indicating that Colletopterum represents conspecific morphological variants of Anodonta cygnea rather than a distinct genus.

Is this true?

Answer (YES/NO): NO